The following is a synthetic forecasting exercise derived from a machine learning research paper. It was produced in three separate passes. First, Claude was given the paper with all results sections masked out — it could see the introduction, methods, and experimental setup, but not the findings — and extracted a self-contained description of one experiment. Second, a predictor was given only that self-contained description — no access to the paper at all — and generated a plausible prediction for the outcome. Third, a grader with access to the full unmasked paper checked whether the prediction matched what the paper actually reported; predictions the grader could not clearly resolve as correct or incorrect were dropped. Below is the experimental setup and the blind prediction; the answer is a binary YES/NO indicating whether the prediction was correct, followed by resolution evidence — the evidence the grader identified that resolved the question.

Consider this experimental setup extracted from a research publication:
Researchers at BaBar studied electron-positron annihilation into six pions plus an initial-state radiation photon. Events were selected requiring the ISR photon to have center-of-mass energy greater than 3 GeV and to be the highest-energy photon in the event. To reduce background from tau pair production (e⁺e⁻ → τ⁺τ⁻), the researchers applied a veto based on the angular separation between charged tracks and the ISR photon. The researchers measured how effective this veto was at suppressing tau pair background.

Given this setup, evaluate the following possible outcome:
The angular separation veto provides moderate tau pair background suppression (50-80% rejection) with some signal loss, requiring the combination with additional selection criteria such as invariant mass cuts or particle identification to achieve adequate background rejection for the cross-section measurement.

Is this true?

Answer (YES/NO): NO